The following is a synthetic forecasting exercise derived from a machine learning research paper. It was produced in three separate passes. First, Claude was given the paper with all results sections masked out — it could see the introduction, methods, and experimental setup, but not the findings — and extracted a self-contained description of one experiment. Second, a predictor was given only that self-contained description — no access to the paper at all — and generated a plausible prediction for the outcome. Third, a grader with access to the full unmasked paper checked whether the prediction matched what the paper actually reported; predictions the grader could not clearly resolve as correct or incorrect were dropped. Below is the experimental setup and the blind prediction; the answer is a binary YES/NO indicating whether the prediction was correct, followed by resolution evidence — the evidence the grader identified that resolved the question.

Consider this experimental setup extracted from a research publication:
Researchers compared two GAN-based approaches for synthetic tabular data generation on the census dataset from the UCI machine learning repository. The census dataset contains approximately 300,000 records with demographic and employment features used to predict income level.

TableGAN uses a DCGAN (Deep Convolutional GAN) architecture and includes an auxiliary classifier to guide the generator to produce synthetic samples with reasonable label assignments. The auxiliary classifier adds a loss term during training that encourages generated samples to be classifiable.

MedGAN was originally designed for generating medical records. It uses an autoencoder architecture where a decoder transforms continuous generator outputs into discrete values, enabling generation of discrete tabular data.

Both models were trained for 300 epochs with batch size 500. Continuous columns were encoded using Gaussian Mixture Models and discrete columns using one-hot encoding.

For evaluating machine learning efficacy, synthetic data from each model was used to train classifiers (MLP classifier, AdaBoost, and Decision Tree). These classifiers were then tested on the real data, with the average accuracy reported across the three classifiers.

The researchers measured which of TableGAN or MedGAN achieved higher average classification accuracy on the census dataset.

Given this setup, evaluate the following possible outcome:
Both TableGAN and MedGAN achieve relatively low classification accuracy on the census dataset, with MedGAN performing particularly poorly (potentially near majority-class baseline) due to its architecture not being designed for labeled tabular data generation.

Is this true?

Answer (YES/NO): NO